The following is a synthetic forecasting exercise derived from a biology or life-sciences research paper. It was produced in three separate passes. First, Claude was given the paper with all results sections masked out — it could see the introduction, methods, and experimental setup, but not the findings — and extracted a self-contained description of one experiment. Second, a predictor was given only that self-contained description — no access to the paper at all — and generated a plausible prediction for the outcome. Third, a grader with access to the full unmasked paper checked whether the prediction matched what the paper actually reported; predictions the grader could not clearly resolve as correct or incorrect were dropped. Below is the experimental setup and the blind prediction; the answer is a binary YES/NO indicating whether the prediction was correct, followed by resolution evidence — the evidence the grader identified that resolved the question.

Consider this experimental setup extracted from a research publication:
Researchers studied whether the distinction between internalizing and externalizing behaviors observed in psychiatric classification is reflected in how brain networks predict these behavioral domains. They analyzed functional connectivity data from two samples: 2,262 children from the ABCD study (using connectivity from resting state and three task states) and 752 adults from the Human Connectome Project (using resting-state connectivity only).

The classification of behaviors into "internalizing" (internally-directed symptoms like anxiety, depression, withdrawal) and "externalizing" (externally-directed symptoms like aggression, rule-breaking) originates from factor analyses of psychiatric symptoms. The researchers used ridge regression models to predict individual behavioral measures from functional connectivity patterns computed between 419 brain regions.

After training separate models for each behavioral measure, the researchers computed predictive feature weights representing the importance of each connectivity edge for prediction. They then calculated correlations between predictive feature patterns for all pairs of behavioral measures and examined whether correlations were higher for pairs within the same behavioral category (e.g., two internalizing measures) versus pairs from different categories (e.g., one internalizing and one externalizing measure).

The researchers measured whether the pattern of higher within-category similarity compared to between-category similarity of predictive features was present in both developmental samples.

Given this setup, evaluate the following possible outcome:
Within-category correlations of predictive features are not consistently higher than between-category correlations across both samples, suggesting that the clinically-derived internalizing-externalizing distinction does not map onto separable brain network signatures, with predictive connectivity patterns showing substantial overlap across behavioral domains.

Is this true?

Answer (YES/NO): NO